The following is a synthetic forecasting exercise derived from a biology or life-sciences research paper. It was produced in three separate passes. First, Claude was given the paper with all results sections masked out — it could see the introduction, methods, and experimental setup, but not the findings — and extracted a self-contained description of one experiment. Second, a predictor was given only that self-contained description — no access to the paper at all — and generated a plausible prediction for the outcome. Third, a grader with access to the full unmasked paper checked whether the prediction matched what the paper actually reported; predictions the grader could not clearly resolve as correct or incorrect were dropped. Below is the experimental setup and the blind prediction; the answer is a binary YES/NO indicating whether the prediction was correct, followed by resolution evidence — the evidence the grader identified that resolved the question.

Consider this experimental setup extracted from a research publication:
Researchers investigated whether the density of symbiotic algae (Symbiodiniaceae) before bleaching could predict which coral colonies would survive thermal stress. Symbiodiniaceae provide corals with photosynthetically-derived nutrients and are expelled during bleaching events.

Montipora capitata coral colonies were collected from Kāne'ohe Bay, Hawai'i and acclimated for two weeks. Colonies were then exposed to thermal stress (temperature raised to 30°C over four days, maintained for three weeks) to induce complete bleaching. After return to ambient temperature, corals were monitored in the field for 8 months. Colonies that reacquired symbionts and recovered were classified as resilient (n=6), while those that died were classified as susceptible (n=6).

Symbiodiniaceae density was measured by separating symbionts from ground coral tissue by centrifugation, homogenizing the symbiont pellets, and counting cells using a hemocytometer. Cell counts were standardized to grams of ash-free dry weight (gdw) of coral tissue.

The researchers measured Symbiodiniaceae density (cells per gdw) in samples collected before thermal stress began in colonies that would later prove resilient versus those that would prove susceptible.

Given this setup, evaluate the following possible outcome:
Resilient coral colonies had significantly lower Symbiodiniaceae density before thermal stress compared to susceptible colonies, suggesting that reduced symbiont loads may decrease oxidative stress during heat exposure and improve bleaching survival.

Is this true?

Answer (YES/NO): NO